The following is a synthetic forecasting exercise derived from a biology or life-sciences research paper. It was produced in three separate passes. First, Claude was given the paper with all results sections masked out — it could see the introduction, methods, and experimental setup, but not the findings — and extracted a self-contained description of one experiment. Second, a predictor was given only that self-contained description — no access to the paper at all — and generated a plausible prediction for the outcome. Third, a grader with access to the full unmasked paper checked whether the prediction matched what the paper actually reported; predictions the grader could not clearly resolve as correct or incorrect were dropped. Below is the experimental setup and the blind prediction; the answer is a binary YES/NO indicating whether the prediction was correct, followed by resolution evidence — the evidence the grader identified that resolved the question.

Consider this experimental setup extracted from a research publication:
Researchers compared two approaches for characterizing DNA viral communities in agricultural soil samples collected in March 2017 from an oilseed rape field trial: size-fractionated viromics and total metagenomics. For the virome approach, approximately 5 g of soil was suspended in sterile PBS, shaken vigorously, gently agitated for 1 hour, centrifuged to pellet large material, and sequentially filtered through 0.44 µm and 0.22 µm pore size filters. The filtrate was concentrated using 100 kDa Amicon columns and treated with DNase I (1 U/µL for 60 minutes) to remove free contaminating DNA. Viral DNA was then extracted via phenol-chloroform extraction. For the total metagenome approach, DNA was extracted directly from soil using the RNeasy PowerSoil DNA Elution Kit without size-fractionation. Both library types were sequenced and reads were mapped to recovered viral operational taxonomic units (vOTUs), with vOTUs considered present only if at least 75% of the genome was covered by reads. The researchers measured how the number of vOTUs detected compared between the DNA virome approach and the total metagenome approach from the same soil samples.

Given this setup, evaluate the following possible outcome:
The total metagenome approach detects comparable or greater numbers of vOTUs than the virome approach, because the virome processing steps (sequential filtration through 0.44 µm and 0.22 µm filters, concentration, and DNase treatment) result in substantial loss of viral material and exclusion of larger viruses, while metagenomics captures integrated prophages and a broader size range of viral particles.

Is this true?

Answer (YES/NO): NO